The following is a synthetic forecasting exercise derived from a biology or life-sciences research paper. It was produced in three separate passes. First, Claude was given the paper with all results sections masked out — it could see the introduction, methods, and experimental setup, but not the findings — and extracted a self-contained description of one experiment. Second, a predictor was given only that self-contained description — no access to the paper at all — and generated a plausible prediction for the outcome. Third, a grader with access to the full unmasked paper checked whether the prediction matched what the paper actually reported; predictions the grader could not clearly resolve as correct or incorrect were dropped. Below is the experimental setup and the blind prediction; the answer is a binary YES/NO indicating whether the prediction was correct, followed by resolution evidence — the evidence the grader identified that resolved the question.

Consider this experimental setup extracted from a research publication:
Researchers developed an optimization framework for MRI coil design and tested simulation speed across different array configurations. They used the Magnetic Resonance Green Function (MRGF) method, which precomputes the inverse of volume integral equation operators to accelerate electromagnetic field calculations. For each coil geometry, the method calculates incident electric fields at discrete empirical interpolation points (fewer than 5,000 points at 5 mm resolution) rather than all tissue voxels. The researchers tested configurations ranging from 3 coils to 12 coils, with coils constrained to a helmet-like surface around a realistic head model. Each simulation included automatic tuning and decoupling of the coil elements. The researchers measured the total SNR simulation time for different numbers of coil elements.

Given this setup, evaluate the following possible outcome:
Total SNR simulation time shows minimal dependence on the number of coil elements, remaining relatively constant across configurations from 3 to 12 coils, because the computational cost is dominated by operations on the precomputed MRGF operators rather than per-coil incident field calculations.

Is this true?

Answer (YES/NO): NO